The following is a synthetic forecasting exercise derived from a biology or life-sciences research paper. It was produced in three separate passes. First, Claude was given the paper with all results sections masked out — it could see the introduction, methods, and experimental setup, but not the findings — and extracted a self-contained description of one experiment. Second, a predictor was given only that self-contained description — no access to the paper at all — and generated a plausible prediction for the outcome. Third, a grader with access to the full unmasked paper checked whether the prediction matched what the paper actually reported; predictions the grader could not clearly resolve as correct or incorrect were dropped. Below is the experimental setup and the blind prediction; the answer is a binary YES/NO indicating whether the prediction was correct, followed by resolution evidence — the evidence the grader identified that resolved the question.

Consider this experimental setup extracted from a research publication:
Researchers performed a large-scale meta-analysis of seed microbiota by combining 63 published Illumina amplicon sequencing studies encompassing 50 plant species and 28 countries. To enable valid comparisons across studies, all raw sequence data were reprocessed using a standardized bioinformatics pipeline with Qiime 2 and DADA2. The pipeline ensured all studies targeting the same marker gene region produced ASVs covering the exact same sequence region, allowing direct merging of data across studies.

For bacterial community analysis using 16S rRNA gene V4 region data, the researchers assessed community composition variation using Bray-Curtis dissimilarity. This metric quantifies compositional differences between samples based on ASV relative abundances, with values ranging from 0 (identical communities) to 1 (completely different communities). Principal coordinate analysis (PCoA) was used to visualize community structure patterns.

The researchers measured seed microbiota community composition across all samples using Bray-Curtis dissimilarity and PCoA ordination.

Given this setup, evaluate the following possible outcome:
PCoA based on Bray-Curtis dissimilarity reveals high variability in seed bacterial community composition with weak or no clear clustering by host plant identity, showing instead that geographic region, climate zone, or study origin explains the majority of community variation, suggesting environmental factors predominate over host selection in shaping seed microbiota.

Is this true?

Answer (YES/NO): NO